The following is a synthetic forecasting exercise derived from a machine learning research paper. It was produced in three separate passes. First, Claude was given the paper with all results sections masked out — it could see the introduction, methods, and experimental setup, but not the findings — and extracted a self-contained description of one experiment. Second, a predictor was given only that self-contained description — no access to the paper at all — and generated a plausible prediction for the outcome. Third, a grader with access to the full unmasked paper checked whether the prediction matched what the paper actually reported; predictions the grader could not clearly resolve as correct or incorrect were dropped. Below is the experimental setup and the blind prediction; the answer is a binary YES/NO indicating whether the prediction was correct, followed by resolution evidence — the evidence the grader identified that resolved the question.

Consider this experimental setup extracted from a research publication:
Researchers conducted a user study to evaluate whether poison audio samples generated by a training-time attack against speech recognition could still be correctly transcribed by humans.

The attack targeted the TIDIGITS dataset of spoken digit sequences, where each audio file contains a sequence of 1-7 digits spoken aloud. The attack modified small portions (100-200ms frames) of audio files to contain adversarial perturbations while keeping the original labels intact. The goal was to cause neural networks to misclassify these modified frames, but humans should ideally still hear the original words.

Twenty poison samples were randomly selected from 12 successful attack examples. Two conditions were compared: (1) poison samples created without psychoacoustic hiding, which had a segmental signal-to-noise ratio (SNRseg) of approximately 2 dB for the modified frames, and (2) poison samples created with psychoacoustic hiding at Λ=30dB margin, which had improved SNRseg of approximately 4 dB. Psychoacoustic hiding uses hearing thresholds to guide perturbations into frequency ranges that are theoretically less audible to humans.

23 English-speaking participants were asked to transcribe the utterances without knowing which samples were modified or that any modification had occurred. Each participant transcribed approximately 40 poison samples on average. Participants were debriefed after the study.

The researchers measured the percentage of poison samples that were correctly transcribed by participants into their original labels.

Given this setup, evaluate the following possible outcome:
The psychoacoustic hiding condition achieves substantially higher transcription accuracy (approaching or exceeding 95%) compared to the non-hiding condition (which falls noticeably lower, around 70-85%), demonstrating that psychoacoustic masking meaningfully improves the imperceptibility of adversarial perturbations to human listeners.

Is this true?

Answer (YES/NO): NO